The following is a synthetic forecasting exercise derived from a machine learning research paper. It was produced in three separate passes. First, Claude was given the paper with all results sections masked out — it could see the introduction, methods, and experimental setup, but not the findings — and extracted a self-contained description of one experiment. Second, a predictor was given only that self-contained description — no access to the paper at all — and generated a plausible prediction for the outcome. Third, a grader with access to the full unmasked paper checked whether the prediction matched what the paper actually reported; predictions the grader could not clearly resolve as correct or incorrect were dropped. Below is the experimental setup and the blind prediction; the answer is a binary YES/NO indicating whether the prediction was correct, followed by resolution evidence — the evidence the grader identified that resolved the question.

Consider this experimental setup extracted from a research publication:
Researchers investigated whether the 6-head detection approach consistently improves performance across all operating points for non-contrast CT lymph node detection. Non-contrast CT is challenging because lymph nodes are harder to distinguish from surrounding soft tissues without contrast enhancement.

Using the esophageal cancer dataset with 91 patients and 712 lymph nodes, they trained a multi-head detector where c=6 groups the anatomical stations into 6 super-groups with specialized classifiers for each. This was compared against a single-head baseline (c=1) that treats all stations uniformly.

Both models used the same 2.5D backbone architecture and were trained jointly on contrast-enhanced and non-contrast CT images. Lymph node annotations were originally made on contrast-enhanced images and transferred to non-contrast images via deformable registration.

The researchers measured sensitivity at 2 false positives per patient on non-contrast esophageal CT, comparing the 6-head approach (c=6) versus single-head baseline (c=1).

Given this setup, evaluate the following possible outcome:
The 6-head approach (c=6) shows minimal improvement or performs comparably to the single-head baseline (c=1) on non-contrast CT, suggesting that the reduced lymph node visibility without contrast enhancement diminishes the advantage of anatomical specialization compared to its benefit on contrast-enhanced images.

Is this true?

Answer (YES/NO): YES